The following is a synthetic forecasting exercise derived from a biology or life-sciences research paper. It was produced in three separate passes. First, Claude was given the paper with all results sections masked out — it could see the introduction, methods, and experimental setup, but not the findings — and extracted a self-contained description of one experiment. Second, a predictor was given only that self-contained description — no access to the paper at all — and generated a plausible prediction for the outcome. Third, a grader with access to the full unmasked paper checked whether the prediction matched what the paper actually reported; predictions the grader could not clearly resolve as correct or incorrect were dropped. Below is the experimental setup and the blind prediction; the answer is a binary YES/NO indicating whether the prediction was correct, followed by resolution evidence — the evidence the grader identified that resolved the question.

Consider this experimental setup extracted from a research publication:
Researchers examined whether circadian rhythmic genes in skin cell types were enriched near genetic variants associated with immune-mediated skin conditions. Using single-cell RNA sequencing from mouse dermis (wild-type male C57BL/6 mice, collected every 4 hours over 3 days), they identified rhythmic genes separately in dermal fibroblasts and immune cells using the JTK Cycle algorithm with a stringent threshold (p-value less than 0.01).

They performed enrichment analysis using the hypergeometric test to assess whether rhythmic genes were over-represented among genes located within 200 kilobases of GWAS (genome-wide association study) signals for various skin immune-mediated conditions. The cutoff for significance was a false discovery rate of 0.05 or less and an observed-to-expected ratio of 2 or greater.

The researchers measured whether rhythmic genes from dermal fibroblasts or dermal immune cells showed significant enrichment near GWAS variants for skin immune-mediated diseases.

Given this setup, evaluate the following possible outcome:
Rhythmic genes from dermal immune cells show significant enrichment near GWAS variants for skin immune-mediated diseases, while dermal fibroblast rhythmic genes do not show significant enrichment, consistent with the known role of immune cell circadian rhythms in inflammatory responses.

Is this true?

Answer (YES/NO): NO